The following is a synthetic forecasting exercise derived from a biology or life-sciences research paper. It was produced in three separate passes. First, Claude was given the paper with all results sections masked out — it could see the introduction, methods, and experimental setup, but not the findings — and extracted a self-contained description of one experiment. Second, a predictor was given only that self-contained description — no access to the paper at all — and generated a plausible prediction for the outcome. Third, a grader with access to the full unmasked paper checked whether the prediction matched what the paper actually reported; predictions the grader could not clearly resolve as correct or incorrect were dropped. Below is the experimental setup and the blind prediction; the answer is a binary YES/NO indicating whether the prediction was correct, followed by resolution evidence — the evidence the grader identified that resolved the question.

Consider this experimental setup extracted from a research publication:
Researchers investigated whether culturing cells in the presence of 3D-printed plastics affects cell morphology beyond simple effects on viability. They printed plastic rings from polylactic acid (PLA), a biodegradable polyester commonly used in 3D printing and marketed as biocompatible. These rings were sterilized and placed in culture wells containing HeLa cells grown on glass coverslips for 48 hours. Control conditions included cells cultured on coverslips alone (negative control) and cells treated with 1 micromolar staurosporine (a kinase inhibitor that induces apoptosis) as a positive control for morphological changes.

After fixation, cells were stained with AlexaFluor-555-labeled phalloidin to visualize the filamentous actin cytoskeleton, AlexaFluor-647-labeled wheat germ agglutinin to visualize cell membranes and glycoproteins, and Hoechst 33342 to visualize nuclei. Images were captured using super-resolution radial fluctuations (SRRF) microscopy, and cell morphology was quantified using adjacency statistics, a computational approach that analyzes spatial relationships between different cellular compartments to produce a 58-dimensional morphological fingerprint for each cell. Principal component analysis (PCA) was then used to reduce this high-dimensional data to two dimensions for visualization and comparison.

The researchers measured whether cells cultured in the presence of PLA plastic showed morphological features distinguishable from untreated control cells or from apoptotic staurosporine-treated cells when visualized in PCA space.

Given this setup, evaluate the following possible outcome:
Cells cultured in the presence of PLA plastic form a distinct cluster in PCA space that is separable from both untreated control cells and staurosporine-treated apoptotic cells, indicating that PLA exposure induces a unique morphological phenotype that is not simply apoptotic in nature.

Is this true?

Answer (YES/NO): NO